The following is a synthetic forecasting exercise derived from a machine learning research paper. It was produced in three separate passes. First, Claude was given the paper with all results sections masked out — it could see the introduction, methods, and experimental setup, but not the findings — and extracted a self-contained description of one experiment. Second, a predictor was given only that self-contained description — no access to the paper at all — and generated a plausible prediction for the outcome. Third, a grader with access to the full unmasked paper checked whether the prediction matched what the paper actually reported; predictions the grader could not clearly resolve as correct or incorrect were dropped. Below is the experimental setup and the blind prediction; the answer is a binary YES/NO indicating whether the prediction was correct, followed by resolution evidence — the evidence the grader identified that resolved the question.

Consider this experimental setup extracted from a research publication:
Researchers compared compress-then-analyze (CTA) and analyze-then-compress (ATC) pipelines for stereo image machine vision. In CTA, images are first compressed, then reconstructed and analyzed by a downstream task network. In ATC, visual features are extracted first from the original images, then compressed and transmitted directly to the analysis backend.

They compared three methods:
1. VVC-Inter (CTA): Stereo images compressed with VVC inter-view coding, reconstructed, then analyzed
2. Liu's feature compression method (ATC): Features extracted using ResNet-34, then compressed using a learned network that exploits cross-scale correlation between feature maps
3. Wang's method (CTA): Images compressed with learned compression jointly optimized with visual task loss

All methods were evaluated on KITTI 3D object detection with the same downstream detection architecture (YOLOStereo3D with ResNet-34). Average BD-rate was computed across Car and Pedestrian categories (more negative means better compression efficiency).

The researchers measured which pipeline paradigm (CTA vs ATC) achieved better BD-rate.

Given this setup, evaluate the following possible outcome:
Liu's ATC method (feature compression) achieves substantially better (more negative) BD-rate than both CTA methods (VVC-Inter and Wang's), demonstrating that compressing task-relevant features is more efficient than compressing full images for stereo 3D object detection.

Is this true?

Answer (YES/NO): NO